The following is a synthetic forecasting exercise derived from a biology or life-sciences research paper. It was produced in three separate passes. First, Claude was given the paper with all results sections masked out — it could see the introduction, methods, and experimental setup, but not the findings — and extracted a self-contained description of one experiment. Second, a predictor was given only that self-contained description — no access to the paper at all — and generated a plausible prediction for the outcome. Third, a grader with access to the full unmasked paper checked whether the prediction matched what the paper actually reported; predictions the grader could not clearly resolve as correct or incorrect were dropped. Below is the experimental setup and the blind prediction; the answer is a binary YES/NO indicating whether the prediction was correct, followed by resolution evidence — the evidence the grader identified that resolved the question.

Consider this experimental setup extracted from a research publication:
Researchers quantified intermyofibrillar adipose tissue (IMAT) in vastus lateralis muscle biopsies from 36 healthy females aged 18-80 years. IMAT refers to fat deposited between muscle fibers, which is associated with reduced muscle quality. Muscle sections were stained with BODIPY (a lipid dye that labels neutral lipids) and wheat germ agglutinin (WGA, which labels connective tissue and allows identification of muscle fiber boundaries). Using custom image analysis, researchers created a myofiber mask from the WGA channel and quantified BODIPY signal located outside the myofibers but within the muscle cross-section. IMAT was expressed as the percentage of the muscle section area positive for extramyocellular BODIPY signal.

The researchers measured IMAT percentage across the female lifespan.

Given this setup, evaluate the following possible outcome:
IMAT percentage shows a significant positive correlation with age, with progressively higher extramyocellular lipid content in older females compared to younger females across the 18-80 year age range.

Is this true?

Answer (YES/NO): NO